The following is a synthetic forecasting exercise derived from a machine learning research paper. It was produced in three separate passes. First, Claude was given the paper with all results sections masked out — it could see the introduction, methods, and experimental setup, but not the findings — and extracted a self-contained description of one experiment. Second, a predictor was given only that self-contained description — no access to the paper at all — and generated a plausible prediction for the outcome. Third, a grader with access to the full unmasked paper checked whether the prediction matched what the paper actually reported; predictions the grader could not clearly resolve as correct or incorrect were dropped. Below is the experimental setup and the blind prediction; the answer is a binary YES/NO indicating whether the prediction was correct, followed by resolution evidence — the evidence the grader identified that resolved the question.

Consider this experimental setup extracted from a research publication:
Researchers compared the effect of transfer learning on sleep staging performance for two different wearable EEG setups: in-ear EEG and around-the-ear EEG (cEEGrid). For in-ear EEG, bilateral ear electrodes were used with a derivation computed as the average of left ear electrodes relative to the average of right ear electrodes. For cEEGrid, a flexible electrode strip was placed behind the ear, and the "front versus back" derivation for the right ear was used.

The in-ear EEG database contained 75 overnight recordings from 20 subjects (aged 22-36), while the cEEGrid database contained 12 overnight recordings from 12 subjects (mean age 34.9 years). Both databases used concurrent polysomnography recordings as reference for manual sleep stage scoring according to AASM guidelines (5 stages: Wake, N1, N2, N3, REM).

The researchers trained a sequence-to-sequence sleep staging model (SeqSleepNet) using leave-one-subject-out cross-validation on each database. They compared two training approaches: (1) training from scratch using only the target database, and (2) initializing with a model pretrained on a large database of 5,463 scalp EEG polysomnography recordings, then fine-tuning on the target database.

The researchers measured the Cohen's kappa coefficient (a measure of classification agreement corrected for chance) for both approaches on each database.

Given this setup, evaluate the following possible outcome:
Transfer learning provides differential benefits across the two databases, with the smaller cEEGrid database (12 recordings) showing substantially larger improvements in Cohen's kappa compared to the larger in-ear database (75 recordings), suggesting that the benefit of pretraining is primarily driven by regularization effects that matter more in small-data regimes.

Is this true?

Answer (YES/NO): YES